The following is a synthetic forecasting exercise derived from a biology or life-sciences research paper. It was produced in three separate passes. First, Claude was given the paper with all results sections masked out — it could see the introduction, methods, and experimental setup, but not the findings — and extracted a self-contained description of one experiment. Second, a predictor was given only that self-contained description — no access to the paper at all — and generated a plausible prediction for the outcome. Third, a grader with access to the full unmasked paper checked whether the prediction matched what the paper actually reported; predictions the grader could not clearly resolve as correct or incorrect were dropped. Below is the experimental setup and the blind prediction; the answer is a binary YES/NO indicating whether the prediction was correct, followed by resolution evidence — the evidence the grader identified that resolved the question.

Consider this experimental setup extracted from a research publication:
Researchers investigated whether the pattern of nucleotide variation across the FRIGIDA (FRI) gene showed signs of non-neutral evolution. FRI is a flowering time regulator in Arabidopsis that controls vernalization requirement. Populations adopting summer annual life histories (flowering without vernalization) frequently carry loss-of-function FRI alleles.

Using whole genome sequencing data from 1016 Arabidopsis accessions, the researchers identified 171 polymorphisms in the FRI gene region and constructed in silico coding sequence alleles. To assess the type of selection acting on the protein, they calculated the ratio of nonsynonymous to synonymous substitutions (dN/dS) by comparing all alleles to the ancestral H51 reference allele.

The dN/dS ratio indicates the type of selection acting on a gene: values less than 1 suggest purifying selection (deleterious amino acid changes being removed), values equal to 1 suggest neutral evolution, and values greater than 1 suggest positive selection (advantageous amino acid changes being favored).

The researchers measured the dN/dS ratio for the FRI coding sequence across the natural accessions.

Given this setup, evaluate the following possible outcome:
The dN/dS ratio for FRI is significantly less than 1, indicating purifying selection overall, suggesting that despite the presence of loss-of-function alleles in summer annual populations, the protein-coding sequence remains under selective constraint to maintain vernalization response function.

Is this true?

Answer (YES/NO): NO